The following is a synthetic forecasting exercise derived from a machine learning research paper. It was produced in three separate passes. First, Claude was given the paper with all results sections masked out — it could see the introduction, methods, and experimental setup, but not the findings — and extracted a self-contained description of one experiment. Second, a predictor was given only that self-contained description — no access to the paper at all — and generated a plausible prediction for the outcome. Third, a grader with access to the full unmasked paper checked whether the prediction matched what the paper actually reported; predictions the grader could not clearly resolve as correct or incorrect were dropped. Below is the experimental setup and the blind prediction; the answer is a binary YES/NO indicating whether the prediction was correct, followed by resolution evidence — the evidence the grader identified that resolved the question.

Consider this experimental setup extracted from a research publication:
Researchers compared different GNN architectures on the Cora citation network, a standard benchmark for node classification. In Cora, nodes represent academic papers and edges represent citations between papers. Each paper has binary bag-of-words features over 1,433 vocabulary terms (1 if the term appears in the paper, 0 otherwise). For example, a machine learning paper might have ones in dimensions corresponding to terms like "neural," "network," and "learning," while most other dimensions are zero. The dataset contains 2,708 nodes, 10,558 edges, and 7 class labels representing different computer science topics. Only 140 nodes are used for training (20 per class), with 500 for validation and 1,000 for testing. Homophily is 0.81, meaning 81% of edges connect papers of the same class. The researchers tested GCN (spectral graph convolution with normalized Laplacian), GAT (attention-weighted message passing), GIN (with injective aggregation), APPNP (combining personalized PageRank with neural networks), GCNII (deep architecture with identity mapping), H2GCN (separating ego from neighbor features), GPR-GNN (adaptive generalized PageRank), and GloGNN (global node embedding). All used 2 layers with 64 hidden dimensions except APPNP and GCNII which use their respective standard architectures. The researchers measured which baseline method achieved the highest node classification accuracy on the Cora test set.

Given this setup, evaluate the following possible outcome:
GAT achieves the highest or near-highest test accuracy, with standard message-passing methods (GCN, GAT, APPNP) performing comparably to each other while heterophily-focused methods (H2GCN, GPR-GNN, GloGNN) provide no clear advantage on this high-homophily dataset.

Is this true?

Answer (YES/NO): NO